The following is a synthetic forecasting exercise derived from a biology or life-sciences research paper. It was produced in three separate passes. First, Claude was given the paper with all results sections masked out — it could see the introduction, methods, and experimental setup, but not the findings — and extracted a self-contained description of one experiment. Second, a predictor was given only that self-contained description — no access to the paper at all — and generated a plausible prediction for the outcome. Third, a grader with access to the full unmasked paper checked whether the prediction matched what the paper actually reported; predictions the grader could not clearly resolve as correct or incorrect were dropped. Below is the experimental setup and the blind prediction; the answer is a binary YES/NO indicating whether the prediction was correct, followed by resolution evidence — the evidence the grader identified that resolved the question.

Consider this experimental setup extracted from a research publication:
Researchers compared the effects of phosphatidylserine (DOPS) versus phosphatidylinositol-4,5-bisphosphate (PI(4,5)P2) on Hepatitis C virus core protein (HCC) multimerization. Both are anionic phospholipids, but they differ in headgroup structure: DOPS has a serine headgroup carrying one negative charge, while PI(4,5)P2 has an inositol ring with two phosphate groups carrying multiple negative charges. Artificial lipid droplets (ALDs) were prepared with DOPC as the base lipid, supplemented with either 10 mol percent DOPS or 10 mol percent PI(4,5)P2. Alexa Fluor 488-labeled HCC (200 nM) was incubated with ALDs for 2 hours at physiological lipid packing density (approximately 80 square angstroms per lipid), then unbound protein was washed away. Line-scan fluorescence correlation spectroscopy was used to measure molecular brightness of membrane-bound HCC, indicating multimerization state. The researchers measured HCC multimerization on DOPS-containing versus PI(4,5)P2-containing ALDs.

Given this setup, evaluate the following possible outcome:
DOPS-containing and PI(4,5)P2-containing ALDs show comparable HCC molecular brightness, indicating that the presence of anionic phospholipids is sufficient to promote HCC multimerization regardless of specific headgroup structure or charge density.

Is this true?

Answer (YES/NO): NO